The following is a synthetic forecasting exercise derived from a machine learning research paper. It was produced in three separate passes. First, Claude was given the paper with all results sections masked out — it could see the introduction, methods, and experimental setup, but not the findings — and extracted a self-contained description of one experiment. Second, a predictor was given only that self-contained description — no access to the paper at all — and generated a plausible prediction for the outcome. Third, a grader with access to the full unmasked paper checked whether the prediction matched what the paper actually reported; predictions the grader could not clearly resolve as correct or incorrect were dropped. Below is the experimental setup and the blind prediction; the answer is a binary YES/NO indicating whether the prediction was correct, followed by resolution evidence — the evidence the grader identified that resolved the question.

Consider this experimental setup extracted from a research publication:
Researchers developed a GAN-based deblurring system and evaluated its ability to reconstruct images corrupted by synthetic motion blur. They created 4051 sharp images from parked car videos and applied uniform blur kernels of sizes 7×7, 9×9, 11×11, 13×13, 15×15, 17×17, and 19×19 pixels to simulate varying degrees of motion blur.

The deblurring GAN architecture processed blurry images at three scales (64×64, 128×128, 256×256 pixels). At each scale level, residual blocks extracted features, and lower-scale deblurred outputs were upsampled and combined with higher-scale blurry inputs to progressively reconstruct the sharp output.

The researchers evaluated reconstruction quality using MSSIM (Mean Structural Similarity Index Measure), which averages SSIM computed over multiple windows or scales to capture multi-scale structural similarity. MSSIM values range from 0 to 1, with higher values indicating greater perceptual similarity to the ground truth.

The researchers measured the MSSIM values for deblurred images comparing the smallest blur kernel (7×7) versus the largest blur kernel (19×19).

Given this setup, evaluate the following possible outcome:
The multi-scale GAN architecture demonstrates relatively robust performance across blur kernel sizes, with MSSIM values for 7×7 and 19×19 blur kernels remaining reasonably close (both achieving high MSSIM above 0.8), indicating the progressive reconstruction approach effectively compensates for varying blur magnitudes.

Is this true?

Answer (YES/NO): YES